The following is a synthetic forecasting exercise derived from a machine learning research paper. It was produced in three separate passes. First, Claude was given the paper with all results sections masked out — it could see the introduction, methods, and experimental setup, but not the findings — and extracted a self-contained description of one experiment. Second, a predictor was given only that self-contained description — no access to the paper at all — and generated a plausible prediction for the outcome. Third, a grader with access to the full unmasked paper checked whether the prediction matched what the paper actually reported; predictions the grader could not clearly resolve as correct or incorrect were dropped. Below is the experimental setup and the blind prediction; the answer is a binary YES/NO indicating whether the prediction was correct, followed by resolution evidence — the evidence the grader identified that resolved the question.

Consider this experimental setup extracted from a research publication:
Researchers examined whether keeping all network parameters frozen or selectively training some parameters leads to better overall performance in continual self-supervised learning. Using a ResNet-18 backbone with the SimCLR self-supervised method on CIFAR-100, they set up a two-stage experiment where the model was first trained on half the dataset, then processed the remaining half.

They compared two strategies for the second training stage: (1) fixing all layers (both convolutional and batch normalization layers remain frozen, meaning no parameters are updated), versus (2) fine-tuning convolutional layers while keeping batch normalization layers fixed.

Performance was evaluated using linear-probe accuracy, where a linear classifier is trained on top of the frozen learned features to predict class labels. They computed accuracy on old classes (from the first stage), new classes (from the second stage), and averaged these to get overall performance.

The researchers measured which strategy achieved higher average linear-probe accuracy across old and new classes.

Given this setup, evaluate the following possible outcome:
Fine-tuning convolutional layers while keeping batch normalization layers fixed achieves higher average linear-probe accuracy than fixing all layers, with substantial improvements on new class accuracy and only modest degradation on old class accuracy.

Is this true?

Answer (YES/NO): YES